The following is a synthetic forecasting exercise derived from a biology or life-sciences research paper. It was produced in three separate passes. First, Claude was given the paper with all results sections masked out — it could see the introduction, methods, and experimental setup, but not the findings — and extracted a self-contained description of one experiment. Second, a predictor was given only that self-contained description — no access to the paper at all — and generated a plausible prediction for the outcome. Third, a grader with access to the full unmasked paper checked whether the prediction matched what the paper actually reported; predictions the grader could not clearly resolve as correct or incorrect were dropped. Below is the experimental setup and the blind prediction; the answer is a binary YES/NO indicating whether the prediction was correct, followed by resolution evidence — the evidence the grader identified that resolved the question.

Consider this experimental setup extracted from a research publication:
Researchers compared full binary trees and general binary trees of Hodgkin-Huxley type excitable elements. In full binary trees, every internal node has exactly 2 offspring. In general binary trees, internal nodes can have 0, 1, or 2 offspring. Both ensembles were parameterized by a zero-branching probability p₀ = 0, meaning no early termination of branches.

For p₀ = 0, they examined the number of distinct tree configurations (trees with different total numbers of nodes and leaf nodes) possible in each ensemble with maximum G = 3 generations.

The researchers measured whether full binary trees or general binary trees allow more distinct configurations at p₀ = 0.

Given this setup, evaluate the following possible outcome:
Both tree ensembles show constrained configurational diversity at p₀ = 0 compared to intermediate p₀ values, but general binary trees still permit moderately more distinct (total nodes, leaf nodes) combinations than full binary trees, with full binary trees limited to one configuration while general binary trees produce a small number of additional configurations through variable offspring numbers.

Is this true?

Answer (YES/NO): NO